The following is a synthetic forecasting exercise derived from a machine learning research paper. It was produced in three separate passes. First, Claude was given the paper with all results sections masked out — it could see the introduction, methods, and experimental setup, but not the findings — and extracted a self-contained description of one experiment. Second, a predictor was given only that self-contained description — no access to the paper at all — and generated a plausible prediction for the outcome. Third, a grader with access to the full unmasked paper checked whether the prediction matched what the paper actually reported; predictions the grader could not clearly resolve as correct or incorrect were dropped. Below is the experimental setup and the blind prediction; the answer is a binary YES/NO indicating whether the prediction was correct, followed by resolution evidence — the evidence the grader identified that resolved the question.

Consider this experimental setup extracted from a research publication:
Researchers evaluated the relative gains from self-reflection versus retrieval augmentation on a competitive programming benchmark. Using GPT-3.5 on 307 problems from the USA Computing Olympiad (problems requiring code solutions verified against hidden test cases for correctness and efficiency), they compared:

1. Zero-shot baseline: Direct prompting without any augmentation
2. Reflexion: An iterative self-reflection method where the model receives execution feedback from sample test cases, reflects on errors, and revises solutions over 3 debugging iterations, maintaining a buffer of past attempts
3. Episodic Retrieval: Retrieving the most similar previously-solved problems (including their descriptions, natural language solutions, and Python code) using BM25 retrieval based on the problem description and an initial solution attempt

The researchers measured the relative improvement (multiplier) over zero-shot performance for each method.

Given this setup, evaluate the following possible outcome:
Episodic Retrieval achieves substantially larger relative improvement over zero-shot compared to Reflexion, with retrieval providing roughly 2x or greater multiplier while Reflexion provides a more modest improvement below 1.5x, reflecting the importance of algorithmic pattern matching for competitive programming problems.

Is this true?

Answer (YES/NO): NO